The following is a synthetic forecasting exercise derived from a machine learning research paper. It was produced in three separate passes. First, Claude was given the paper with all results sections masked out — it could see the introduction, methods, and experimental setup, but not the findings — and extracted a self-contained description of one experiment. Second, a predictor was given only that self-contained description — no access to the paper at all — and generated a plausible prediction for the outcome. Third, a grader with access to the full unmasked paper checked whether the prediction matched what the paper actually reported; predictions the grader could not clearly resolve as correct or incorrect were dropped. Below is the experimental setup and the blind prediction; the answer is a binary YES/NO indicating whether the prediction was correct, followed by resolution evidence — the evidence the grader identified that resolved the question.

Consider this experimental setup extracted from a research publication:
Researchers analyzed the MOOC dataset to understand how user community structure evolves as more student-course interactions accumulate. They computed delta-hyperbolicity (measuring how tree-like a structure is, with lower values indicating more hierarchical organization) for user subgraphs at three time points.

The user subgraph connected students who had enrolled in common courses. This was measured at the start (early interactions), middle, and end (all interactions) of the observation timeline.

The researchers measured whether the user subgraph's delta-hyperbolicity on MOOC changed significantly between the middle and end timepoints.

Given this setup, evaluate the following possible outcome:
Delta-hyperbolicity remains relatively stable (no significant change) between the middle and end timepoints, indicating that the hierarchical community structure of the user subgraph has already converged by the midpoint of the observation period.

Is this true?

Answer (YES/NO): YES